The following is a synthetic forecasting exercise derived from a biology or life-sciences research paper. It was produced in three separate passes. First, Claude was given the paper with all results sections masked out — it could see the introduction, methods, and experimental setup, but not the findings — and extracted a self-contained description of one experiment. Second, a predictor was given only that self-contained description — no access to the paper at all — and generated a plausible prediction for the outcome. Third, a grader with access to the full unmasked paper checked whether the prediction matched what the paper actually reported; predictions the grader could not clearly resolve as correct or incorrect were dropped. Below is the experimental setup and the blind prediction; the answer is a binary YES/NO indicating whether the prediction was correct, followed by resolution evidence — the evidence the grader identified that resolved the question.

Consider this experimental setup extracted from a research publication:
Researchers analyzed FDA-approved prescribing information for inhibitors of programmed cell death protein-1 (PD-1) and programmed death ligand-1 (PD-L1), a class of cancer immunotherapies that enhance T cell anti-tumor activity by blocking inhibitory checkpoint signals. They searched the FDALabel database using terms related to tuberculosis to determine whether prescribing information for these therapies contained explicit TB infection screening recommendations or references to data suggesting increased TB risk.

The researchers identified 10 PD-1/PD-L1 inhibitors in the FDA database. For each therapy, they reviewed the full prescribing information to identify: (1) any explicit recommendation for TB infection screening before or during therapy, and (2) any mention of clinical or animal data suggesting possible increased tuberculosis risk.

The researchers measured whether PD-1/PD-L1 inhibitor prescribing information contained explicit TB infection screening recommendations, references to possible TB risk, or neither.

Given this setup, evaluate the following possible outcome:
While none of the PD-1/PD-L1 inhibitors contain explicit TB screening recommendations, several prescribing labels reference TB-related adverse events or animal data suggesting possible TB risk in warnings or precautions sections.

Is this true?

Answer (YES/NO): YES